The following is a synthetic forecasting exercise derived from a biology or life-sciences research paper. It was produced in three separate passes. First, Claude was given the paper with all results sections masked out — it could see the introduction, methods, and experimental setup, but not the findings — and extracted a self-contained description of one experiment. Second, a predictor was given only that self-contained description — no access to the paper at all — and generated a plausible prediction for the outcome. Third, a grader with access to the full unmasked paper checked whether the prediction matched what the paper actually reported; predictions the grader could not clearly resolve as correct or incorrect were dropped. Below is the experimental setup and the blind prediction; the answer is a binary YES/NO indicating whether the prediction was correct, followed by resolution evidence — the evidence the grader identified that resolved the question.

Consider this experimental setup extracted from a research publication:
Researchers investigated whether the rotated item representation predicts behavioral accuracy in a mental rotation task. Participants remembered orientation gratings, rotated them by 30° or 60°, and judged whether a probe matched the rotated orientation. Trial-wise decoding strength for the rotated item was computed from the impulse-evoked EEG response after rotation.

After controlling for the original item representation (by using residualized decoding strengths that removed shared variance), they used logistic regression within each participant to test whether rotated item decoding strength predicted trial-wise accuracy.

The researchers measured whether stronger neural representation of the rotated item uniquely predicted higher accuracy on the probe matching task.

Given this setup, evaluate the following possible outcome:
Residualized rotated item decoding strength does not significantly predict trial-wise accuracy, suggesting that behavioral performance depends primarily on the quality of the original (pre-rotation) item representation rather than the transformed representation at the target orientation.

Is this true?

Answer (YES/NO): NO